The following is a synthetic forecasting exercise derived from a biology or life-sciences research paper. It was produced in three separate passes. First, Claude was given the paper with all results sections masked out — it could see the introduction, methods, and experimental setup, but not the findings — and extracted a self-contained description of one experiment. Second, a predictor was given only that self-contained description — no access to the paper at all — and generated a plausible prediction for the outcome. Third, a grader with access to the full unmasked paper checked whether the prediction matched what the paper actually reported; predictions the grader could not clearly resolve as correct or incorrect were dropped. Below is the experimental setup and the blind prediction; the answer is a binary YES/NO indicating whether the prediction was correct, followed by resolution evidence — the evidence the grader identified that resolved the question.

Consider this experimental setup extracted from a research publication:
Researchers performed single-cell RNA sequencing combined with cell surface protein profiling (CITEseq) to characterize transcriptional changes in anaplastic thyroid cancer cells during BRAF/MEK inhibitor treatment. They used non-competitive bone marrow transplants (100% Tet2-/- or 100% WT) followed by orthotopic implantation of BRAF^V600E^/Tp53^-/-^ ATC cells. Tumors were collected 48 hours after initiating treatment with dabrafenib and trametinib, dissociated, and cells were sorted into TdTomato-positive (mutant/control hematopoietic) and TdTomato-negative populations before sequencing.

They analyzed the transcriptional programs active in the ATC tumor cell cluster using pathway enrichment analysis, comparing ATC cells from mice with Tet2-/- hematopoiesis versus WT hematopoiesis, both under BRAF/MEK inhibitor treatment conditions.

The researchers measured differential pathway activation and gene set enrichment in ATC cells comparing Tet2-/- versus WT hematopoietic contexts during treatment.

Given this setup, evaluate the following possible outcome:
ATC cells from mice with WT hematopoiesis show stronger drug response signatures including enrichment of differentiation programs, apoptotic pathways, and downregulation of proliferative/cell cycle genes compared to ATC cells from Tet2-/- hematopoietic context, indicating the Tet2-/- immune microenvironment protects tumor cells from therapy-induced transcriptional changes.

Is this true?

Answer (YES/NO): NO